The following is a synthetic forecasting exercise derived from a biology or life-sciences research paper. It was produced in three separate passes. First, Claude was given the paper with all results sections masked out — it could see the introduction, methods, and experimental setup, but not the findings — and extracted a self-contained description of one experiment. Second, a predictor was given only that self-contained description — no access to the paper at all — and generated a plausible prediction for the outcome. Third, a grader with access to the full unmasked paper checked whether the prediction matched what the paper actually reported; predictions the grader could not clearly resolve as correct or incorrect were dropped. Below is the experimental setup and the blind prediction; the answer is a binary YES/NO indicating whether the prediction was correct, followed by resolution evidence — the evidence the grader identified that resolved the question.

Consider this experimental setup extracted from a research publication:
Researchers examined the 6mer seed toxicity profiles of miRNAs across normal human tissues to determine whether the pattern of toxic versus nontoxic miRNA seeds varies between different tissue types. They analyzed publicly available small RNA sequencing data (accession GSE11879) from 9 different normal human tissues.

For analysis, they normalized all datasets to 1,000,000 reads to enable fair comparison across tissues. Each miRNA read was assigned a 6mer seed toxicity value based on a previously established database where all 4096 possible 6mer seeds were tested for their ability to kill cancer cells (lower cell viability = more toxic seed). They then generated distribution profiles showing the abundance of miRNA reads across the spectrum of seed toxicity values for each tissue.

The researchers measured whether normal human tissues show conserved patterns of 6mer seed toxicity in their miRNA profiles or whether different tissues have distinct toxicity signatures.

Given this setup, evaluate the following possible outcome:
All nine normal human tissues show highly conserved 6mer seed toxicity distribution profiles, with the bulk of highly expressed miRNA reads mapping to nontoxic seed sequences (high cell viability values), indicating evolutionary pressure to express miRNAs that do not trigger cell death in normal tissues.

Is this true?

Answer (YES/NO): YES